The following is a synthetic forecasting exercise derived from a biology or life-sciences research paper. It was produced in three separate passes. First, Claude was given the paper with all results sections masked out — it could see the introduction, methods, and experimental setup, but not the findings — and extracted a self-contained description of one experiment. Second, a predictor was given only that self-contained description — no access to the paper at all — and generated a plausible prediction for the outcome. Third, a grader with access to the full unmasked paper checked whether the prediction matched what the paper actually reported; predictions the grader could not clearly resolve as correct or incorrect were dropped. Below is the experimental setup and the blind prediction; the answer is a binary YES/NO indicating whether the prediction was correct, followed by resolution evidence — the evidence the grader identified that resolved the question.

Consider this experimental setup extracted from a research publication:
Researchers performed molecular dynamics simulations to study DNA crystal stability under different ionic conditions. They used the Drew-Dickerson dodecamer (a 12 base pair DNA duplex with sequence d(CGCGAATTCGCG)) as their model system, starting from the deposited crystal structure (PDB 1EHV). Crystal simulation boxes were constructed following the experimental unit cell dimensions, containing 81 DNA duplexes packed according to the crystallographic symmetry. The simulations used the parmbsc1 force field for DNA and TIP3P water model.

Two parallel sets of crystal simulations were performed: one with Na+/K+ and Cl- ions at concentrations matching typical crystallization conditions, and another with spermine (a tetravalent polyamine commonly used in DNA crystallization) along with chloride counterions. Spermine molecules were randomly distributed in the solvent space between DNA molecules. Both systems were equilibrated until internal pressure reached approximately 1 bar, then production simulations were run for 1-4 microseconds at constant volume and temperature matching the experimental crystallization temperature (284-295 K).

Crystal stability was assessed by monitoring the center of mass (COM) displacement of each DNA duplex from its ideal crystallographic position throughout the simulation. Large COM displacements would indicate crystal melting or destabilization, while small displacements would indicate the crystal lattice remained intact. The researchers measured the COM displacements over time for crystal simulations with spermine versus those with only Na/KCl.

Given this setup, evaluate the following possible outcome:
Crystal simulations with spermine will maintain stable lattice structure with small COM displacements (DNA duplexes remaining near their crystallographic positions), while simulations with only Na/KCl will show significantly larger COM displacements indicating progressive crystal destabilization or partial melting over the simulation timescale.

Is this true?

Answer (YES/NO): YES